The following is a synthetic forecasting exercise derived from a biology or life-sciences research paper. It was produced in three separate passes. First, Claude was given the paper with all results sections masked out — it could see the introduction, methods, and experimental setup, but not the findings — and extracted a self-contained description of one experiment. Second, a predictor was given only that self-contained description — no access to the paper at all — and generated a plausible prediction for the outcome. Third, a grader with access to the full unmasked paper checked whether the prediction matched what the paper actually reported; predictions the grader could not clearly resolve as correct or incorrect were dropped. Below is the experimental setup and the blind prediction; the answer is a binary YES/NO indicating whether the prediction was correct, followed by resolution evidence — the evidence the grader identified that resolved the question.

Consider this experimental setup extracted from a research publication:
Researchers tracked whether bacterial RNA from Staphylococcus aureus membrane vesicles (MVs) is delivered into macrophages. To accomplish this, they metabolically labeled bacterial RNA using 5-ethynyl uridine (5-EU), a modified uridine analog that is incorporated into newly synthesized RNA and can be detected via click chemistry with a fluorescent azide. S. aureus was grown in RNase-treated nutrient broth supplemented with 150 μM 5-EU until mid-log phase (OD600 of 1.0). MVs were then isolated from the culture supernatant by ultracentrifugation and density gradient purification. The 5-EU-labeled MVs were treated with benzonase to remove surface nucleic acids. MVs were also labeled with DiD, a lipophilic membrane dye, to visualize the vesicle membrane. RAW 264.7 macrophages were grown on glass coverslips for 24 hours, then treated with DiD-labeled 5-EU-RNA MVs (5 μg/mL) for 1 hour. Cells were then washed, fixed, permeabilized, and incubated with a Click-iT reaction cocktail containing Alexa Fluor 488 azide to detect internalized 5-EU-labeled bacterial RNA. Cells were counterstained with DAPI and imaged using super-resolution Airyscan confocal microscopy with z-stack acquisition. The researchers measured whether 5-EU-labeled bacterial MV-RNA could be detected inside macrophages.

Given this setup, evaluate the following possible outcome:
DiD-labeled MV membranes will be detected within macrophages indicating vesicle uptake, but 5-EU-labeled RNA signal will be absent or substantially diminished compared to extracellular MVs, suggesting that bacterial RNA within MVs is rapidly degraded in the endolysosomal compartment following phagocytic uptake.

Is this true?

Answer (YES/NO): NO